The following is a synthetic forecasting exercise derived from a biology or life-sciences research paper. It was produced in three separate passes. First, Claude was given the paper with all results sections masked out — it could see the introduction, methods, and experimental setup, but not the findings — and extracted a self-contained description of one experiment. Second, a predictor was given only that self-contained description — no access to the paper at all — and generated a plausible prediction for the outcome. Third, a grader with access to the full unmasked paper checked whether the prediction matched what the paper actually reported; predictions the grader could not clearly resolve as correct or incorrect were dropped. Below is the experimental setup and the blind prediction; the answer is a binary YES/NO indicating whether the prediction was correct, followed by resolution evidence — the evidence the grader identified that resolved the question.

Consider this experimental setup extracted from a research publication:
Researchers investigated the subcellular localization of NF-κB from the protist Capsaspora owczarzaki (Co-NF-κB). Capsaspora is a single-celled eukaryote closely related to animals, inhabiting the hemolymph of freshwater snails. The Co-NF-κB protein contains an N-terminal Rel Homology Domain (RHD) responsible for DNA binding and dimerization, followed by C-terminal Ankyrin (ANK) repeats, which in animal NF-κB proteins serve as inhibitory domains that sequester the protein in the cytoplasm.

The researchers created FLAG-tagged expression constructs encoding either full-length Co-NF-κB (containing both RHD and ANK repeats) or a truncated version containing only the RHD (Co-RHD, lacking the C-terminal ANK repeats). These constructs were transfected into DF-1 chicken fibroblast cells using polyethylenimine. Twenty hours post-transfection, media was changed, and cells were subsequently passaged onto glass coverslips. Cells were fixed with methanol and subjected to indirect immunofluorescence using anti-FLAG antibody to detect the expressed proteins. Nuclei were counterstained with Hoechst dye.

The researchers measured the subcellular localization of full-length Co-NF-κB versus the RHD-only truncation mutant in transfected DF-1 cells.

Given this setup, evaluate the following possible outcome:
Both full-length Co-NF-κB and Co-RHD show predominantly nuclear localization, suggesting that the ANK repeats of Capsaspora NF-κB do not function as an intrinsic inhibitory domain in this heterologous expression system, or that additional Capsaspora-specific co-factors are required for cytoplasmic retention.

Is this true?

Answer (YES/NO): NO